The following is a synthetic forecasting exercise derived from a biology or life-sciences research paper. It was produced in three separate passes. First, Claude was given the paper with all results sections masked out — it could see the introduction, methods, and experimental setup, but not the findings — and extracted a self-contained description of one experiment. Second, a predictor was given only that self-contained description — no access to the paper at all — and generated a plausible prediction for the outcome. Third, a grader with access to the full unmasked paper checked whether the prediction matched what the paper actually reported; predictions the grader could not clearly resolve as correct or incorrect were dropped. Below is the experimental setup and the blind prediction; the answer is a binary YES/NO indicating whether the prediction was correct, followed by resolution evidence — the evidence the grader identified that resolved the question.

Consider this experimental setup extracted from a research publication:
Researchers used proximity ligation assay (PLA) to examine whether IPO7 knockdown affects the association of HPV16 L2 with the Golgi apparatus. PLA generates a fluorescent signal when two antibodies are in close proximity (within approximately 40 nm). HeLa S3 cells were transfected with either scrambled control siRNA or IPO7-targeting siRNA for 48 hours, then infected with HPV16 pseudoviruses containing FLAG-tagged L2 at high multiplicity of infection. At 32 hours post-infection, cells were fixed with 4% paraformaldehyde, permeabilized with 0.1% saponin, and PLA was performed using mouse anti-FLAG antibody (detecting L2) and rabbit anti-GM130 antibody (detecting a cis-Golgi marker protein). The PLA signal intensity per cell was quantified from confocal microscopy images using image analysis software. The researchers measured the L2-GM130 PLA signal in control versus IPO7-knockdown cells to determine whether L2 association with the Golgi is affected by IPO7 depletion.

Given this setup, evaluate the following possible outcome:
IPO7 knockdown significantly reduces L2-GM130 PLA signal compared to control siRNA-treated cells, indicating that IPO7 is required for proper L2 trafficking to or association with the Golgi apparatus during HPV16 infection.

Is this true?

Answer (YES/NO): NO